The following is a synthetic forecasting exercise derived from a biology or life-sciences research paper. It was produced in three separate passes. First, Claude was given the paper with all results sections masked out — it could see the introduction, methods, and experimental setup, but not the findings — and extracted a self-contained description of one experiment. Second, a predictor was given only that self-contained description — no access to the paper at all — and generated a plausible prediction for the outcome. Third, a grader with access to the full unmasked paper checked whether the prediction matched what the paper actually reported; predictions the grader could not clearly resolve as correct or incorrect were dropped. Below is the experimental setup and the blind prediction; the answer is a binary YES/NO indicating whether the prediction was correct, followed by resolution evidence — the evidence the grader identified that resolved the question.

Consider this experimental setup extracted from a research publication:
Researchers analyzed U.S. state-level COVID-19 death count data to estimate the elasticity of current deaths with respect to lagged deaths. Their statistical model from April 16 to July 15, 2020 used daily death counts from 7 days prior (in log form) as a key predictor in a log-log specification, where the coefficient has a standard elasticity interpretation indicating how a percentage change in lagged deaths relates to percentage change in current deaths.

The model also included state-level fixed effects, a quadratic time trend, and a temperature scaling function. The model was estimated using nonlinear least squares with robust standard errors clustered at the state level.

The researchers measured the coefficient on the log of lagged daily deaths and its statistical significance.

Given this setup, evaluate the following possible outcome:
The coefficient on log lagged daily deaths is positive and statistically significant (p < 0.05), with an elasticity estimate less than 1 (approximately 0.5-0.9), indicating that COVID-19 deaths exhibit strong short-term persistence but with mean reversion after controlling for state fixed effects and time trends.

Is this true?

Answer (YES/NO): YES